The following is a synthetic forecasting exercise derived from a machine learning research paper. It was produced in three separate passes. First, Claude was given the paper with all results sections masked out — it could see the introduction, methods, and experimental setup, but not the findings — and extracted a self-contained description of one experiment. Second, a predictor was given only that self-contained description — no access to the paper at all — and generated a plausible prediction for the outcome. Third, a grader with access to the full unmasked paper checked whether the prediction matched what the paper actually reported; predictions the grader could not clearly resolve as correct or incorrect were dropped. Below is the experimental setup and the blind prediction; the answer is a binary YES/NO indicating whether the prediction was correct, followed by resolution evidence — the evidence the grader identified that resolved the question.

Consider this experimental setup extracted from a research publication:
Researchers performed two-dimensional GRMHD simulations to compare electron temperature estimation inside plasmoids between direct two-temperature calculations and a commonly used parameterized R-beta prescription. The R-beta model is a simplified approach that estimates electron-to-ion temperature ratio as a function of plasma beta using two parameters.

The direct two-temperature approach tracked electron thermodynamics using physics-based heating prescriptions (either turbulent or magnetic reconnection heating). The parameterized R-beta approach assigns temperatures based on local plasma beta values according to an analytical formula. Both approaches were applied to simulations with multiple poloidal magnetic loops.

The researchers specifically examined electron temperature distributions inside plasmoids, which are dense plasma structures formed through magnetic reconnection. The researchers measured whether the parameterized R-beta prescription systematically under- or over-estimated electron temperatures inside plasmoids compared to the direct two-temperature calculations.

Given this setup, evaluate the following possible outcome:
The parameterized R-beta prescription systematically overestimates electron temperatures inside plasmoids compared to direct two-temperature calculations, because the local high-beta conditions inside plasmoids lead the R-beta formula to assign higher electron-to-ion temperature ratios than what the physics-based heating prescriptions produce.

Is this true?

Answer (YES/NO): NO